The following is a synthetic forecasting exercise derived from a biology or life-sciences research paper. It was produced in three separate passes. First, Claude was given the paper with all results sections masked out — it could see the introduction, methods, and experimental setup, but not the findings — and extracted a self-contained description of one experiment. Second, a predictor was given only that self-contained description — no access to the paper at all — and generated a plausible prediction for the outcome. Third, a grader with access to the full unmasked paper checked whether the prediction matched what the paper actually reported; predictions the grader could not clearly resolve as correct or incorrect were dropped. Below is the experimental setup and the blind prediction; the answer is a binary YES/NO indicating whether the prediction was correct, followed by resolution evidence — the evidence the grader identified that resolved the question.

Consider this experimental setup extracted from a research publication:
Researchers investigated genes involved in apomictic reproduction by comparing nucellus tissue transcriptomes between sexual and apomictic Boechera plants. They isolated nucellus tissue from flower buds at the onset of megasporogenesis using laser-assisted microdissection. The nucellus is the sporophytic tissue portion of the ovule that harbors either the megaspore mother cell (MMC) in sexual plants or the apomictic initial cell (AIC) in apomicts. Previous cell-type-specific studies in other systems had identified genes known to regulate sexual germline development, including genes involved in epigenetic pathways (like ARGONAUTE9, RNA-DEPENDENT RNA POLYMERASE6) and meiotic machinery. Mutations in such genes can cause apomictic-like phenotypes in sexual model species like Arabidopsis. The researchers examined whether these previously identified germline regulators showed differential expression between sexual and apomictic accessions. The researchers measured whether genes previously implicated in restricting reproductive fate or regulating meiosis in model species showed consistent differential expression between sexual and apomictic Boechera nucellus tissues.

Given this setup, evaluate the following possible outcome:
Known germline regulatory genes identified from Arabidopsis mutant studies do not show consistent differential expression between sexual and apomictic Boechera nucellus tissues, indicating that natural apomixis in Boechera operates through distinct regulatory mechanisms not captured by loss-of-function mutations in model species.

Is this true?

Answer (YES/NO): NO